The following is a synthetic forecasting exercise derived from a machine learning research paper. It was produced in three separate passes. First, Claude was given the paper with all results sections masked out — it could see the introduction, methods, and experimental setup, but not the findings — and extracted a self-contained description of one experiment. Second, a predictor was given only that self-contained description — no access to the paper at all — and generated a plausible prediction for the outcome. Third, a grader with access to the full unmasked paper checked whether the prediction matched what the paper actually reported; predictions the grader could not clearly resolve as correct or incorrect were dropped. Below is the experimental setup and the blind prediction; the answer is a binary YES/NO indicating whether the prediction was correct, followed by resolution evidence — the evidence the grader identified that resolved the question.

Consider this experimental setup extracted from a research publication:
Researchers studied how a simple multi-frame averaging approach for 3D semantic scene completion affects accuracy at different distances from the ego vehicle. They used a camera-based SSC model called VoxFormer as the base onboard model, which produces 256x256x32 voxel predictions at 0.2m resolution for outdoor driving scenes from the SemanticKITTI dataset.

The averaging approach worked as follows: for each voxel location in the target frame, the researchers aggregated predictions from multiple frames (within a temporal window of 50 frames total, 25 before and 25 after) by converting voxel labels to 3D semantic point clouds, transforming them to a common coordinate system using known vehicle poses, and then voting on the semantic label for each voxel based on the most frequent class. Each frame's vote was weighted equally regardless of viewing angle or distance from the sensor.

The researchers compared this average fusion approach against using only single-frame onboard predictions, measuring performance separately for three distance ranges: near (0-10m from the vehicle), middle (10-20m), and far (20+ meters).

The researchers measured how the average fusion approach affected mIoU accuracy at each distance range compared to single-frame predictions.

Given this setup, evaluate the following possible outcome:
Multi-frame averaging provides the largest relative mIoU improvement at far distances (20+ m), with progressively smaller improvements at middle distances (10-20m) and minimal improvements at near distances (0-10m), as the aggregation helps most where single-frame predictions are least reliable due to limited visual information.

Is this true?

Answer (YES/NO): NO